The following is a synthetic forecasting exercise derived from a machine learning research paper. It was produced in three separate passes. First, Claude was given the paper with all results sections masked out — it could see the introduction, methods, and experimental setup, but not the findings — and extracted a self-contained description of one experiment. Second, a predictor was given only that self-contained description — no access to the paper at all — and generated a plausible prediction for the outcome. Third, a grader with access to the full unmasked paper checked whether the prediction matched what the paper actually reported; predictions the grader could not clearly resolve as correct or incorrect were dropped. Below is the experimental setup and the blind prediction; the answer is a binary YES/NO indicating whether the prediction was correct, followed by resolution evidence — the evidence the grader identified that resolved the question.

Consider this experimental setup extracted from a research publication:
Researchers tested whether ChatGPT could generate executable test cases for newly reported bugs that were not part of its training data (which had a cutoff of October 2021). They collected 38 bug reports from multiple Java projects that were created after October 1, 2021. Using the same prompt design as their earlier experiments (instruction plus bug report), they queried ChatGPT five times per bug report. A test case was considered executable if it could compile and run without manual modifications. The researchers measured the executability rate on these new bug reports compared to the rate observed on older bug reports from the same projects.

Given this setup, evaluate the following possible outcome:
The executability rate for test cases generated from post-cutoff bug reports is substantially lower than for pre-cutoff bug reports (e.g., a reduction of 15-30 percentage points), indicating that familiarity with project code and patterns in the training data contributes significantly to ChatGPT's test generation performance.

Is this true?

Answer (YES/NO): NO